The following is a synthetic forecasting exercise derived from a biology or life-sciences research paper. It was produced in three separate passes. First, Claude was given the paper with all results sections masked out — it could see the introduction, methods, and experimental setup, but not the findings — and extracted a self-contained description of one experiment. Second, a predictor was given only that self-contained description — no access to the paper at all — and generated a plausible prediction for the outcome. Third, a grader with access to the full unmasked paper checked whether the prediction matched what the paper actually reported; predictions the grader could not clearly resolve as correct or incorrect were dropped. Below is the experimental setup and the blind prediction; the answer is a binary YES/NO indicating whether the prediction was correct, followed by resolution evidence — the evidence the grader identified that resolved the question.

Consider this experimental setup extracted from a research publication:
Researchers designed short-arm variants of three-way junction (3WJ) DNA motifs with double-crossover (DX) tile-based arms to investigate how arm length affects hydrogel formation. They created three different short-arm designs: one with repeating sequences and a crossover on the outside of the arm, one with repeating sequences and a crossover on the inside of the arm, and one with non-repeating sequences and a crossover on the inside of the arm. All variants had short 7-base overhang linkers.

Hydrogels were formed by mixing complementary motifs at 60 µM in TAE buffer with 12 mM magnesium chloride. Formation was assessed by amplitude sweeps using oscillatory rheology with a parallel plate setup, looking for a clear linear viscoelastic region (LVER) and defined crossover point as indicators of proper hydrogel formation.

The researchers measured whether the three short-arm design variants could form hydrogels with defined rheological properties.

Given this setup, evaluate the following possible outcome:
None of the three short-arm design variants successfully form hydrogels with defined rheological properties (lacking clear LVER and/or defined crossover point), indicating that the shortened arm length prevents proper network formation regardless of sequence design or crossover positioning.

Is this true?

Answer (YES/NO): NO